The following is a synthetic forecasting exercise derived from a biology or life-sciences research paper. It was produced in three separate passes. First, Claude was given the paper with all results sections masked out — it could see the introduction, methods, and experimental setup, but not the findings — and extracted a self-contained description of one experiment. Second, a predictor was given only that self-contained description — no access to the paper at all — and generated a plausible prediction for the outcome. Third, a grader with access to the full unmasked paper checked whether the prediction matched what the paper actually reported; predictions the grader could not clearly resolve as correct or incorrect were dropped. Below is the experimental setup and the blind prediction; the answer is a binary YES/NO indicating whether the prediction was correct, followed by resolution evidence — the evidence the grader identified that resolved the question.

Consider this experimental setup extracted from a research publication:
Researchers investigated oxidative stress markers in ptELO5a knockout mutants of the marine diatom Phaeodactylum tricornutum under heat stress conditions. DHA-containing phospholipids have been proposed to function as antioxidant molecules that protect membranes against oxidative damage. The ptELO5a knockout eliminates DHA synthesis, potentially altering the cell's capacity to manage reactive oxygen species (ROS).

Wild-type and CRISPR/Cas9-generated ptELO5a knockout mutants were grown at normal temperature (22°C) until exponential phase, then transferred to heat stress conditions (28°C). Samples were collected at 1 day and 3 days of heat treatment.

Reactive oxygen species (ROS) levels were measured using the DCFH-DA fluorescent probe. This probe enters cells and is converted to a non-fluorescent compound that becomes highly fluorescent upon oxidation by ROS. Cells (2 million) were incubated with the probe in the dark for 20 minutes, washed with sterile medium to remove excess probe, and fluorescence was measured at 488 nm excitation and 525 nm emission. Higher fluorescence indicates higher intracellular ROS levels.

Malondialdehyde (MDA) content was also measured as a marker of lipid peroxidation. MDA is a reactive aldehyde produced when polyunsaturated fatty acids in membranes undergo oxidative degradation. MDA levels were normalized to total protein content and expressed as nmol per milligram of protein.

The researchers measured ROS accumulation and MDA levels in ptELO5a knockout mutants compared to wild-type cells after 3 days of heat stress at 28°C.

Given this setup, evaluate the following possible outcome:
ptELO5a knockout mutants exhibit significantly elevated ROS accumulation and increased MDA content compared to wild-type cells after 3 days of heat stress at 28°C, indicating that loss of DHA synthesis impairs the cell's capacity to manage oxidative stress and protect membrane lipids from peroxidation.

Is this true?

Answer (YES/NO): YES